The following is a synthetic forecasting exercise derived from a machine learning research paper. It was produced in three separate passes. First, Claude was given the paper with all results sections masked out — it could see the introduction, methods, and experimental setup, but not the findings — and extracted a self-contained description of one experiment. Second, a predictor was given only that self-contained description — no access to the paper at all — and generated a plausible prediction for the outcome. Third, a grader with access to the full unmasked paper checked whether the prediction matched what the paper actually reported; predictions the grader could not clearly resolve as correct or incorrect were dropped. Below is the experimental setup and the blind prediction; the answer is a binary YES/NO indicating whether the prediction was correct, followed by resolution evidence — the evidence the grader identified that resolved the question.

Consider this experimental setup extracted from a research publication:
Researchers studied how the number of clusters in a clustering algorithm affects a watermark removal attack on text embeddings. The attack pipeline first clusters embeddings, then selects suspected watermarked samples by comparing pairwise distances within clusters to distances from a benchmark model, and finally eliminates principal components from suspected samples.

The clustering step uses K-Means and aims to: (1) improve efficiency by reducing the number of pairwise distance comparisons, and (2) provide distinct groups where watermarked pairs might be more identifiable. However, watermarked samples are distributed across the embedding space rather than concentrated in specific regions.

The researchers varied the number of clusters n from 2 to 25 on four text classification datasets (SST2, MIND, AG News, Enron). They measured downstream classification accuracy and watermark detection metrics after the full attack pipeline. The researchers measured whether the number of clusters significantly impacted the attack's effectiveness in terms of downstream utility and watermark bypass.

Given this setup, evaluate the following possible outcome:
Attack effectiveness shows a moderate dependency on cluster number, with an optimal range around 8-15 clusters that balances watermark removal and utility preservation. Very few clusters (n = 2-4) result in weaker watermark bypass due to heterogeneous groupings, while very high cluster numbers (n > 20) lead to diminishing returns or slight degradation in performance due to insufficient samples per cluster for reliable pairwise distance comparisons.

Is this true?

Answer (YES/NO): NO